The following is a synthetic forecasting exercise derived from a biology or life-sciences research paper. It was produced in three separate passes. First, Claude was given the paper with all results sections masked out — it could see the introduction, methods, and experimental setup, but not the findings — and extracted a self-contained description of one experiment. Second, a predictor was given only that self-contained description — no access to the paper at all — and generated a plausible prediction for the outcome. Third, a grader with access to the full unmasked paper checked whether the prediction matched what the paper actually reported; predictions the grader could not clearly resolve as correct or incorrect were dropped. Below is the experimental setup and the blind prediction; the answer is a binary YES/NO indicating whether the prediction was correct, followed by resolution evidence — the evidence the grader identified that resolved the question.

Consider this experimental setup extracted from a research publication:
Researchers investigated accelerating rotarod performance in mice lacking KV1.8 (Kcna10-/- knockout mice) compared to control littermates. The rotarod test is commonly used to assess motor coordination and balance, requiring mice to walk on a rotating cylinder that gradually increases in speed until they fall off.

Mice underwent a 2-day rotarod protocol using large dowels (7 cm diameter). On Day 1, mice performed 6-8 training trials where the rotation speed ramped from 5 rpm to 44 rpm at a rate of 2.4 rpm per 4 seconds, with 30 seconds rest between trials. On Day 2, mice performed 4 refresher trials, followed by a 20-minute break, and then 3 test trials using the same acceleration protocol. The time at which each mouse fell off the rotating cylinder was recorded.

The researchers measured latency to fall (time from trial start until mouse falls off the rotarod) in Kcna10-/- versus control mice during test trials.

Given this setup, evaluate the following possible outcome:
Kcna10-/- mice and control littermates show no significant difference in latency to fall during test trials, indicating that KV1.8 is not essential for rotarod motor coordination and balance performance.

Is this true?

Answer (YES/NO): YES